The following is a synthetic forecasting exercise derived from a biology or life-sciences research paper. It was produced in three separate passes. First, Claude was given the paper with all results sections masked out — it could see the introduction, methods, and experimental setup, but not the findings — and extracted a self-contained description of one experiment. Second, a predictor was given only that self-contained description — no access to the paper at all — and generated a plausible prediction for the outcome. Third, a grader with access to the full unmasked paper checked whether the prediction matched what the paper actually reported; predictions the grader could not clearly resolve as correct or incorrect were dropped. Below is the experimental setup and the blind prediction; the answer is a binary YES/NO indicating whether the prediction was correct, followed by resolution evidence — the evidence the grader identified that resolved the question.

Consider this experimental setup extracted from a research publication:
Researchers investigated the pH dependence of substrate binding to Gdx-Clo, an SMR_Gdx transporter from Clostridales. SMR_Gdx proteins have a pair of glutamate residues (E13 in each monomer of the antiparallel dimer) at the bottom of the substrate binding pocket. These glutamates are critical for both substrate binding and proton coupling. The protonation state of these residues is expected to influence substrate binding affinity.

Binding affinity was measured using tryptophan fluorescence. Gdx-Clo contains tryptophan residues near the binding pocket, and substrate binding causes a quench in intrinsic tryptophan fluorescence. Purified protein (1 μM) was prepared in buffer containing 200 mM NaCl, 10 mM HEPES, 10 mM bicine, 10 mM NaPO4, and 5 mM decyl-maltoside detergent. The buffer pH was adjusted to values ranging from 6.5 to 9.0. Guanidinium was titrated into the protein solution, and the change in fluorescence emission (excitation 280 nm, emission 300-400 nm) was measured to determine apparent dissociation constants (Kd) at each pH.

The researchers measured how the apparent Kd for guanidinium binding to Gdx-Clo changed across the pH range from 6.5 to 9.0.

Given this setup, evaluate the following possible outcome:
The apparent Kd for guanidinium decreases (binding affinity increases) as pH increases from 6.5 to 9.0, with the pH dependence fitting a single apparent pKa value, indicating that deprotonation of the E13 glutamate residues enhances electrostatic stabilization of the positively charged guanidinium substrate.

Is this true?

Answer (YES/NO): YES